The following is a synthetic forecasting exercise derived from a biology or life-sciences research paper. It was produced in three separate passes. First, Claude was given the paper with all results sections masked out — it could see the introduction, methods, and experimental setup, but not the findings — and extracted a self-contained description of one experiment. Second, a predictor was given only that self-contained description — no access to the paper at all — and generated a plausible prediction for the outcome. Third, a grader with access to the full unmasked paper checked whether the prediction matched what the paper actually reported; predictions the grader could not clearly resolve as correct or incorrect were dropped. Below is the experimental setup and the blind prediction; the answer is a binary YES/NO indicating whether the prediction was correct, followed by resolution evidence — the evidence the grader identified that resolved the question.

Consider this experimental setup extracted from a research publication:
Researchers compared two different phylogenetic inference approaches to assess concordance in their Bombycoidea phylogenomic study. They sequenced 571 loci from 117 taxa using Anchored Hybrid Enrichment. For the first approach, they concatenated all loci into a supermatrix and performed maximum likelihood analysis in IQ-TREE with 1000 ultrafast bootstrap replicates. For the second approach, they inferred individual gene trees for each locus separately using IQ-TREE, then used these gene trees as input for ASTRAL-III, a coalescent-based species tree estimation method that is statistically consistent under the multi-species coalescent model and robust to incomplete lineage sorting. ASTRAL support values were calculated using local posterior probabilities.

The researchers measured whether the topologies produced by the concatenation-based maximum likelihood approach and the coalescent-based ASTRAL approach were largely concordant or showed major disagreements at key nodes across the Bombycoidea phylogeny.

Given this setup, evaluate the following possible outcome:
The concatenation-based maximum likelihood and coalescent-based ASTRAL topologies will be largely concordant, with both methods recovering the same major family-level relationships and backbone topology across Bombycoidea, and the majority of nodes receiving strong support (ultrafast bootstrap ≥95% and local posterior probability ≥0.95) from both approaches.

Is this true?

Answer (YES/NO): NO